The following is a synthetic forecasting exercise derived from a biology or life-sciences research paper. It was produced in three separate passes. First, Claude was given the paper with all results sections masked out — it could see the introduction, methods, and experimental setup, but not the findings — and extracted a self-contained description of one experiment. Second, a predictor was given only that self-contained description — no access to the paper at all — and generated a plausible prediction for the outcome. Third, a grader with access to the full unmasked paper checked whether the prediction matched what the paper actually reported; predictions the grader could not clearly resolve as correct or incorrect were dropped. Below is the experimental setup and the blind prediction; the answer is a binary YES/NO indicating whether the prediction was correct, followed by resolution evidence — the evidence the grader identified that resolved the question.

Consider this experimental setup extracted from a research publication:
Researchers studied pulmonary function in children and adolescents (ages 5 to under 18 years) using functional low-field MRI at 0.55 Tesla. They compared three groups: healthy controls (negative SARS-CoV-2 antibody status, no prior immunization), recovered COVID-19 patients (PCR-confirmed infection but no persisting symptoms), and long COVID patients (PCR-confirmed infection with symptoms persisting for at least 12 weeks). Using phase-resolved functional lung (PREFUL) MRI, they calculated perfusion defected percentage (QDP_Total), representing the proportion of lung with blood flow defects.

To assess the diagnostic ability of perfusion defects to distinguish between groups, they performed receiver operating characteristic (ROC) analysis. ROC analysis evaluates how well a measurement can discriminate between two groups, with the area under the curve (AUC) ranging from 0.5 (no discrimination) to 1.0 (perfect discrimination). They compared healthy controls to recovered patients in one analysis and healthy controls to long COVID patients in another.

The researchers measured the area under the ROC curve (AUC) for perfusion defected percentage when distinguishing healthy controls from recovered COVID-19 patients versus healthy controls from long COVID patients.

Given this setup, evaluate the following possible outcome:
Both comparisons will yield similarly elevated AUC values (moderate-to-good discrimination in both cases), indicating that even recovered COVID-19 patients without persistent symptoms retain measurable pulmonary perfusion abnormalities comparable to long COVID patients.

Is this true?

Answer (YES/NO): NO